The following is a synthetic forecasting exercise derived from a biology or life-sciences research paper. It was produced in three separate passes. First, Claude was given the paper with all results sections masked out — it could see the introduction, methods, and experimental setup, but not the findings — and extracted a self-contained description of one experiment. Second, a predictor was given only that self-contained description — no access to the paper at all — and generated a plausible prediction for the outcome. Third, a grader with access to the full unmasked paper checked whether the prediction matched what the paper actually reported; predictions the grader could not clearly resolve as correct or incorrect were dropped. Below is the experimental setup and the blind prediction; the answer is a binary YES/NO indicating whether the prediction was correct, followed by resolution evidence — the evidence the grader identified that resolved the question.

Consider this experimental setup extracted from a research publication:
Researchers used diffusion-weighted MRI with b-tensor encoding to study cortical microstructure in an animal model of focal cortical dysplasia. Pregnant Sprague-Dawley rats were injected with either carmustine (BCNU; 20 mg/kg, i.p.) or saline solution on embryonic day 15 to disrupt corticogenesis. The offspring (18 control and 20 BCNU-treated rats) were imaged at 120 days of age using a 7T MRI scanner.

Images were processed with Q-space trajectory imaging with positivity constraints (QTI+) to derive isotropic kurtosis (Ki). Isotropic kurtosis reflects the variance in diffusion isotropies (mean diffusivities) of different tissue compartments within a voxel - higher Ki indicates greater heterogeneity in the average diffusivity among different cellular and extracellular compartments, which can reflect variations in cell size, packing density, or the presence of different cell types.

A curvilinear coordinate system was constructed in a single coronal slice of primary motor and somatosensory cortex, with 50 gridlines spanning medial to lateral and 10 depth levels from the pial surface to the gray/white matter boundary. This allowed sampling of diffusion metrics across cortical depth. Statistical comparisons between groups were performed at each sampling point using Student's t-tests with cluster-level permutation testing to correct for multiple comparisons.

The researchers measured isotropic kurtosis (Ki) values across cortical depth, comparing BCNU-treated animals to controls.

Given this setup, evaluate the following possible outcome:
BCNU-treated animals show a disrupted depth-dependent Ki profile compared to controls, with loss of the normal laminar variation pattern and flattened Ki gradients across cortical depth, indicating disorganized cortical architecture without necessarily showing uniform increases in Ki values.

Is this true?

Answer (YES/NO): NO